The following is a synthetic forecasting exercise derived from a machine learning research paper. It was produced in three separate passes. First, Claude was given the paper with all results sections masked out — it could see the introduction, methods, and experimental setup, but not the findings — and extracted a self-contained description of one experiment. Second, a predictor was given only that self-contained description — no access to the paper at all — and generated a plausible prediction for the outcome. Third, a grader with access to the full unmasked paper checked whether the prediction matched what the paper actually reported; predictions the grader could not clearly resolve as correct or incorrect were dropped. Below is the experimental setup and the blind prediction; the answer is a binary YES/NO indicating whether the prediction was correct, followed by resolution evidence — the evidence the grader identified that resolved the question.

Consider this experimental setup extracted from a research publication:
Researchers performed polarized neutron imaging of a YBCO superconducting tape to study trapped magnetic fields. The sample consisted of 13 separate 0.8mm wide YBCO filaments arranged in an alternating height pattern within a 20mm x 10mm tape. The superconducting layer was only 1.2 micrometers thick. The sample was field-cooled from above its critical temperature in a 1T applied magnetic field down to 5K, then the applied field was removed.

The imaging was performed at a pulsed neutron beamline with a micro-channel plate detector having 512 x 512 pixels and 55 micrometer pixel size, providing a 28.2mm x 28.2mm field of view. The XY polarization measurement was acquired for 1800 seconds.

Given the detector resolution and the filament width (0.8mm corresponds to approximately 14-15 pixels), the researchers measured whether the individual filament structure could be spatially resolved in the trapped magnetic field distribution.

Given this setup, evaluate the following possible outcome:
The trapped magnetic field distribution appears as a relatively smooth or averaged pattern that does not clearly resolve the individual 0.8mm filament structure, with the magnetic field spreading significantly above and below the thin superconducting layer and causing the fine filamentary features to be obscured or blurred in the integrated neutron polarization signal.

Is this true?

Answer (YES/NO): NO